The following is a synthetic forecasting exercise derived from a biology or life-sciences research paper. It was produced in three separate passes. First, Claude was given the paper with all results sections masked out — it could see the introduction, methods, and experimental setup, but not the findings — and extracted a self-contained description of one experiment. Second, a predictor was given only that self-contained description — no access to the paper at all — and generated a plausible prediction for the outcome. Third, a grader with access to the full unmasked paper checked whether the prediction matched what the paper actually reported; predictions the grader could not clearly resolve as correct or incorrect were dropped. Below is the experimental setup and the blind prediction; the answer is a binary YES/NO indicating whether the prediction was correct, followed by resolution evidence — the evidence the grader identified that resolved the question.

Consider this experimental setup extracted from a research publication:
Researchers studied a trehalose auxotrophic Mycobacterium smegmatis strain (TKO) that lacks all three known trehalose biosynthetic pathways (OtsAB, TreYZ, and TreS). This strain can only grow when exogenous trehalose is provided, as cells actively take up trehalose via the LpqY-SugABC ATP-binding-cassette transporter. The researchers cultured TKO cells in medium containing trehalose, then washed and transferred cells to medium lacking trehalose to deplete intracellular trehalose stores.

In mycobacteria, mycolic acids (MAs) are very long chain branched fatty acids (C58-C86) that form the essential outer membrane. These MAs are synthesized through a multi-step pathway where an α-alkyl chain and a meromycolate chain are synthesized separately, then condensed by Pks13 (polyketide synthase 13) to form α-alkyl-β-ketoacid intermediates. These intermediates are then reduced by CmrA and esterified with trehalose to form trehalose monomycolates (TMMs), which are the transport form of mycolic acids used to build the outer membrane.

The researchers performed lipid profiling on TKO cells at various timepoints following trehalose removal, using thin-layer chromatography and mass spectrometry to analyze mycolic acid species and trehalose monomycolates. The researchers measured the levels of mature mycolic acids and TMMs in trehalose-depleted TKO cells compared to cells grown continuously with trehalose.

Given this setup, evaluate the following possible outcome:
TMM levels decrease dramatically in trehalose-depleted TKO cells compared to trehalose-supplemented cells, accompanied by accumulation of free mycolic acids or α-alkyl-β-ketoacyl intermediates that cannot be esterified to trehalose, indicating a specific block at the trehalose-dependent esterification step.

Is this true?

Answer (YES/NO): NO